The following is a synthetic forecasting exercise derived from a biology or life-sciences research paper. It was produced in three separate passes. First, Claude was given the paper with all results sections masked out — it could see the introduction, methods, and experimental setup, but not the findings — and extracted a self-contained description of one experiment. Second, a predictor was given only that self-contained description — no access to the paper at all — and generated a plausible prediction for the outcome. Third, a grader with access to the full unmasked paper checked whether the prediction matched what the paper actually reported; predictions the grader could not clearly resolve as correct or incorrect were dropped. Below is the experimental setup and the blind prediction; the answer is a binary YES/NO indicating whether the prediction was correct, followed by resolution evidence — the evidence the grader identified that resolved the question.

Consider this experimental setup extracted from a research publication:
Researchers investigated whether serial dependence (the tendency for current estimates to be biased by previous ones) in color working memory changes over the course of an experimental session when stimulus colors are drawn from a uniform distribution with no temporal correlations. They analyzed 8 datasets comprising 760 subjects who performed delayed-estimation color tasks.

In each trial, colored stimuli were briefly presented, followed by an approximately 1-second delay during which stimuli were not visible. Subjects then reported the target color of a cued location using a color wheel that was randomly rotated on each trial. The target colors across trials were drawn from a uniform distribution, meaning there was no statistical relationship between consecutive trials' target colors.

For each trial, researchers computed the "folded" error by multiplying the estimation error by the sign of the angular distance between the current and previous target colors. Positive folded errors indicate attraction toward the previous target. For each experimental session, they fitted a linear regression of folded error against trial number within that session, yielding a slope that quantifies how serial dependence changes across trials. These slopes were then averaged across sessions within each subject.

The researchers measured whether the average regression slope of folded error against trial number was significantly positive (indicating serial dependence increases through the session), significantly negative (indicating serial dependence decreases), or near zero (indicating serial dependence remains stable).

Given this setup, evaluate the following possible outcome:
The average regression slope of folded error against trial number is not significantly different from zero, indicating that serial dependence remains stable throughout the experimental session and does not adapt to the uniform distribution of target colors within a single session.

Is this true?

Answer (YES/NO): NO